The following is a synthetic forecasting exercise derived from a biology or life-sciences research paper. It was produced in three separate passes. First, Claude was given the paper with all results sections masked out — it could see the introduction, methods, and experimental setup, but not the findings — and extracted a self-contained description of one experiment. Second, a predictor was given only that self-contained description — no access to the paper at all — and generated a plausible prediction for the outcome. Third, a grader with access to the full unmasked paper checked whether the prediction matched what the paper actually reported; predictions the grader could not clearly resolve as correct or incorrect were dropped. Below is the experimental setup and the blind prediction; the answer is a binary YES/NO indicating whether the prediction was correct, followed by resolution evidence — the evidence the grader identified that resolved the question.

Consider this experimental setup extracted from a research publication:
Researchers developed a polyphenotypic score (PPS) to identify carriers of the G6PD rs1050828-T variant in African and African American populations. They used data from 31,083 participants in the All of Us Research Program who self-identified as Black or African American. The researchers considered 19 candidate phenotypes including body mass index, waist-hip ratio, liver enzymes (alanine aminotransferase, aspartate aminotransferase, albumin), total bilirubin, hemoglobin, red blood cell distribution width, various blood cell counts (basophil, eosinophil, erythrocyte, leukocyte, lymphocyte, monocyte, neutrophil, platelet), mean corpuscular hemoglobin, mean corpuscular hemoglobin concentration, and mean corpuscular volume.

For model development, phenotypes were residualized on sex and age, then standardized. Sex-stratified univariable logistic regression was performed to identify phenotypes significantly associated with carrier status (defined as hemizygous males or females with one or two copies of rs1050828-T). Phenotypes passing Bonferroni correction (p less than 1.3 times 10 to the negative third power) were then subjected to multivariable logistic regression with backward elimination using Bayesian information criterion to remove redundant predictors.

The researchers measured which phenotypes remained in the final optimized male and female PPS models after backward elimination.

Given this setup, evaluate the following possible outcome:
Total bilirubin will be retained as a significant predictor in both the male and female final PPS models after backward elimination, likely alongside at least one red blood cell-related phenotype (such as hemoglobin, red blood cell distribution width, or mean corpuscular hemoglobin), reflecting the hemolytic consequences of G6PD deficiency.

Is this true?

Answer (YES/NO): YES